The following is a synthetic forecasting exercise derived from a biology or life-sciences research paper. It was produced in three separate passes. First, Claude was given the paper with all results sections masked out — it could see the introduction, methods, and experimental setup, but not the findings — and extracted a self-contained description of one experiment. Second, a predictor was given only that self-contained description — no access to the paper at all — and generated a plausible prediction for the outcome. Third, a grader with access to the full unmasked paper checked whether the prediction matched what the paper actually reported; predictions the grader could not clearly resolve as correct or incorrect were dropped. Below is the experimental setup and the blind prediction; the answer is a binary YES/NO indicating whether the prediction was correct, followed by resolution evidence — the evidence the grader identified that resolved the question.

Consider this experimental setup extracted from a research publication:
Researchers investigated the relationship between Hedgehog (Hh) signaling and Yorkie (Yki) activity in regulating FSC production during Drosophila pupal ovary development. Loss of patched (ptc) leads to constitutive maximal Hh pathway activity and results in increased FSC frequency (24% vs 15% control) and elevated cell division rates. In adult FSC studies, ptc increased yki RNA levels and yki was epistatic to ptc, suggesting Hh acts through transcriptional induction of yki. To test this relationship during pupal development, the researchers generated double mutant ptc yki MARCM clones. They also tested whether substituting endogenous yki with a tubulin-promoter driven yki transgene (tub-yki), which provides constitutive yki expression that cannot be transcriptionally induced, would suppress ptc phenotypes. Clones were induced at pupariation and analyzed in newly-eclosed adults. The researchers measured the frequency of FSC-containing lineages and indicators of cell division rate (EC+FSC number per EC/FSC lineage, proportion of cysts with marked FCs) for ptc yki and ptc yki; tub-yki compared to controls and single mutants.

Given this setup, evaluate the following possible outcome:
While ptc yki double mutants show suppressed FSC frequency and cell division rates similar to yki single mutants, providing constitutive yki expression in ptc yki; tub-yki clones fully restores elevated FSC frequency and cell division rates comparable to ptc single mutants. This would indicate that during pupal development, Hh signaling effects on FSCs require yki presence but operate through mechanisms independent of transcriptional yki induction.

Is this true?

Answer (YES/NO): NO